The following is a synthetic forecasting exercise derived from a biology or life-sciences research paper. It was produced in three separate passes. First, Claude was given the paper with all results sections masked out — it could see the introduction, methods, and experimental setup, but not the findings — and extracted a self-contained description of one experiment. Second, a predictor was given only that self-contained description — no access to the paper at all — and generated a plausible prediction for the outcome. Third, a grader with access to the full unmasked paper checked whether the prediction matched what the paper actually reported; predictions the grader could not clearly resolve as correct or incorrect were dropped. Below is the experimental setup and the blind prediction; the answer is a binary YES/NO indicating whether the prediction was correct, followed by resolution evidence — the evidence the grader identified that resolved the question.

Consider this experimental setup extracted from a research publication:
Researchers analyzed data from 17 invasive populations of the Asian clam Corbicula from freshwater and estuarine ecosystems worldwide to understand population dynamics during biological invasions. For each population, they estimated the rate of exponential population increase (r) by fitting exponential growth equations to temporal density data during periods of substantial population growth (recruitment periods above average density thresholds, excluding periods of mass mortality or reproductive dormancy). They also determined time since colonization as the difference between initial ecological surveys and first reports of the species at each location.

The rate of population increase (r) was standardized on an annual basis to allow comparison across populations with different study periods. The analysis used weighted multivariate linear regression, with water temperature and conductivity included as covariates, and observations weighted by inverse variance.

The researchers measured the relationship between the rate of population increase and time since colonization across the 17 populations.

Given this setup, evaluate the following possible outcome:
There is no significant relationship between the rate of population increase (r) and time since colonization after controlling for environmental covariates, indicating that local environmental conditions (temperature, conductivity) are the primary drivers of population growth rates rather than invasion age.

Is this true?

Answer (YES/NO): NO